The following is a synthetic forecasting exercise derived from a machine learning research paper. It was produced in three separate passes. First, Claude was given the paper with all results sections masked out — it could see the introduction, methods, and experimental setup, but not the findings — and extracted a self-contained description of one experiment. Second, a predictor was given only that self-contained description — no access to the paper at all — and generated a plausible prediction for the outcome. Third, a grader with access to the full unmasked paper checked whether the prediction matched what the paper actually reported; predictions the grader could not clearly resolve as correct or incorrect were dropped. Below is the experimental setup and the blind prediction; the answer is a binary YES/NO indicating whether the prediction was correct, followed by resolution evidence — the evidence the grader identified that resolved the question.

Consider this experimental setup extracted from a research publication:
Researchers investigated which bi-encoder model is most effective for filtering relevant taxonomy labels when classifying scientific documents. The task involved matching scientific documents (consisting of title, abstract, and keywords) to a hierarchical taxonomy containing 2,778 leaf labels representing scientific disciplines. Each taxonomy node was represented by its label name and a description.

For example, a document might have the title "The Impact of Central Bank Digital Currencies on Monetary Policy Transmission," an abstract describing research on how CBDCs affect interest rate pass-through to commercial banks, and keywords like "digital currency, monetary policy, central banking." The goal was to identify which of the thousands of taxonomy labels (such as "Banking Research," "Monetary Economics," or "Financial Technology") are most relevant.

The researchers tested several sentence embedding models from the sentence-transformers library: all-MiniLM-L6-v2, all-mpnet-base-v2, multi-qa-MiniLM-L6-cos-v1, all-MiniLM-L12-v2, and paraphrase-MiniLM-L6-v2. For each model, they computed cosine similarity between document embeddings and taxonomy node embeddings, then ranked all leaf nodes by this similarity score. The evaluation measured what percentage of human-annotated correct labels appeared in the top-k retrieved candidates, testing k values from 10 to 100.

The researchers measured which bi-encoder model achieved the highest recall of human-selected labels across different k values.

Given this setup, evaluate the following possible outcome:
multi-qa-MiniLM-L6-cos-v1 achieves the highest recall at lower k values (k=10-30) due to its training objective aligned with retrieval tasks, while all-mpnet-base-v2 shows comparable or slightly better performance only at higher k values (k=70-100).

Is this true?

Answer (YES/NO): NO